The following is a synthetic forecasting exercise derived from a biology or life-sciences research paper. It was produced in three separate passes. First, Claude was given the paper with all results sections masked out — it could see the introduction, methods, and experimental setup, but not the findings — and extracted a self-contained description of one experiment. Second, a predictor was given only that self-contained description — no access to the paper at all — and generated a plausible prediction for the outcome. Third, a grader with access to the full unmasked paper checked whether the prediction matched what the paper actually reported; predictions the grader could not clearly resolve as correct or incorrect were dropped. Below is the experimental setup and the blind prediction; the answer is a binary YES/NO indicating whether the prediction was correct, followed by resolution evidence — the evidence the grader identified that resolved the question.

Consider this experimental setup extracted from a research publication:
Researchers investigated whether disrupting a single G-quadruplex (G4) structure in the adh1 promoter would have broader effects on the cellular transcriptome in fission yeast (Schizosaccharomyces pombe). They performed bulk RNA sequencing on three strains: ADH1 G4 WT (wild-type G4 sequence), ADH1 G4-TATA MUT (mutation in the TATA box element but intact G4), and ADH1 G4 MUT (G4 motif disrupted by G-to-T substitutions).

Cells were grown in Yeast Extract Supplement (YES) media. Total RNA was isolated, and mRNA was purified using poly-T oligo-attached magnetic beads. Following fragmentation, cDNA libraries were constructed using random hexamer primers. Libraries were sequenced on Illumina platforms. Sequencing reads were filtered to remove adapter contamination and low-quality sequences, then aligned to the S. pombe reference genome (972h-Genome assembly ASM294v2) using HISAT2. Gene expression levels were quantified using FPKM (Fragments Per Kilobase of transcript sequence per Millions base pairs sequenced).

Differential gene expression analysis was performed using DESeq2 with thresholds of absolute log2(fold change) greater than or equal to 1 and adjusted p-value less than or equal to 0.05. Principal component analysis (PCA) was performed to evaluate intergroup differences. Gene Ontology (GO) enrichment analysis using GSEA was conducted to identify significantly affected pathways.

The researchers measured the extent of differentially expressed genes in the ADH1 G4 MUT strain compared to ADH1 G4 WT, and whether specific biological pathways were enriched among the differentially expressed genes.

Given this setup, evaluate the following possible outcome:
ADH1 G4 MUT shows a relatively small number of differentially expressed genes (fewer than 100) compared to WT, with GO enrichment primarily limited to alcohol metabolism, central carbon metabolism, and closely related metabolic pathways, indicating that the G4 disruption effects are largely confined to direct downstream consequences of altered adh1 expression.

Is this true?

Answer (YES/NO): NO